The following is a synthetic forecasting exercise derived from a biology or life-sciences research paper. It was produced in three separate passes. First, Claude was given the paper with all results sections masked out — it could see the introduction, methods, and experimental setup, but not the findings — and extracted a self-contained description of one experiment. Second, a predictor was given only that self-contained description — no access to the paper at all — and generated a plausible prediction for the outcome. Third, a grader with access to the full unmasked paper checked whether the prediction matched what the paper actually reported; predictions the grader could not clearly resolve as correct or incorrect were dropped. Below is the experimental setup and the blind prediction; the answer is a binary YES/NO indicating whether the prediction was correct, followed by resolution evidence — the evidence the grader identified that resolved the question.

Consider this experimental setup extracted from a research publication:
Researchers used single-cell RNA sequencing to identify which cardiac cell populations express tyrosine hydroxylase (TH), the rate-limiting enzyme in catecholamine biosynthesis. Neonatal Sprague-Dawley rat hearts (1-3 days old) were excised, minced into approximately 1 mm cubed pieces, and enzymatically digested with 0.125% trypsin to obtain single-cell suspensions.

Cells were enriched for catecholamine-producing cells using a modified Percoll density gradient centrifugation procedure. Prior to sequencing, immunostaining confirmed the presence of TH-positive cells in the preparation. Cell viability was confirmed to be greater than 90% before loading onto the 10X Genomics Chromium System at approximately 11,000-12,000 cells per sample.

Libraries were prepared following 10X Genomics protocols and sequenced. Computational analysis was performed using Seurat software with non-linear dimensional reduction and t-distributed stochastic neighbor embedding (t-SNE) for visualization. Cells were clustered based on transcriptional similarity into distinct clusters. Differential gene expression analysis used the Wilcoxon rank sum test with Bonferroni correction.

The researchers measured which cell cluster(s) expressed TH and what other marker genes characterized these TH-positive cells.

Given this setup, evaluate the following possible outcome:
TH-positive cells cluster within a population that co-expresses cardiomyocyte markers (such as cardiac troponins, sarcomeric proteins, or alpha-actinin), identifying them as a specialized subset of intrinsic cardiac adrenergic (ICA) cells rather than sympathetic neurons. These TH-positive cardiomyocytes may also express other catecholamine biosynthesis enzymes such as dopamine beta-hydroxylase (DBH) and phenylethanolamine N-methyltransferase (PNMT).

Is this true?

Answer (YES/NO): NO